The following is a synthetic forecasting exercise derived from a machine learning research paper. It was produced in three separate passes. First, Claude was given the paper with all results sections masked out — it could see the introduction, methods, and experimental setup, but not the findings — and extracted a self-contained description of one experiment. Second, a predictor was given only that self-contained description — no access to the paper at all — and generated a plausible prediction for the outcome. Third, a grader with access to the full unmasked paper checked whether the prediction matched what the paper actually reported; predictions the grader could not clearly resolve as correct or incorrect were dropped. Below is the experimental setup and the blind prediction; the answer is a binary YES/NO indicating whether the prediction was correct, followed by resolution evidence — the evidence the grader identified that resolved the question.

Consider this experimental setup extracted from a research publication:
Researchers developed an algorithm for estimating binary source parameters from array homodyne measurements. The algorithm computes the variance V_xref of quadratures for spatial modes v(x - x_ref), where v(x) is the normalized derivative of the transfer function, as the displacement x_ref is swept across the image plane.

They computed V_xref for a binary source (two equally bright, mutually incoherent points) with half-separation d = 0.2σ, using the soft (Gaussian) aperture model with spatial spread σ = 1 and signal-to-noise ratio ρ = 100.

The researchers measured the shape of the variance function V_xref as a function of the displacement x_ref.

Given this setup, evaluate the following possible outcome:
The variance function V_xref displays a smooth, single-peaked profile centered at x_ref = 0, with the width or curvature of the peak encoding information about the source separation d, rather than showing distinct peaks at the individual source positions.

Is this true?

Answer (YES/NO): NO